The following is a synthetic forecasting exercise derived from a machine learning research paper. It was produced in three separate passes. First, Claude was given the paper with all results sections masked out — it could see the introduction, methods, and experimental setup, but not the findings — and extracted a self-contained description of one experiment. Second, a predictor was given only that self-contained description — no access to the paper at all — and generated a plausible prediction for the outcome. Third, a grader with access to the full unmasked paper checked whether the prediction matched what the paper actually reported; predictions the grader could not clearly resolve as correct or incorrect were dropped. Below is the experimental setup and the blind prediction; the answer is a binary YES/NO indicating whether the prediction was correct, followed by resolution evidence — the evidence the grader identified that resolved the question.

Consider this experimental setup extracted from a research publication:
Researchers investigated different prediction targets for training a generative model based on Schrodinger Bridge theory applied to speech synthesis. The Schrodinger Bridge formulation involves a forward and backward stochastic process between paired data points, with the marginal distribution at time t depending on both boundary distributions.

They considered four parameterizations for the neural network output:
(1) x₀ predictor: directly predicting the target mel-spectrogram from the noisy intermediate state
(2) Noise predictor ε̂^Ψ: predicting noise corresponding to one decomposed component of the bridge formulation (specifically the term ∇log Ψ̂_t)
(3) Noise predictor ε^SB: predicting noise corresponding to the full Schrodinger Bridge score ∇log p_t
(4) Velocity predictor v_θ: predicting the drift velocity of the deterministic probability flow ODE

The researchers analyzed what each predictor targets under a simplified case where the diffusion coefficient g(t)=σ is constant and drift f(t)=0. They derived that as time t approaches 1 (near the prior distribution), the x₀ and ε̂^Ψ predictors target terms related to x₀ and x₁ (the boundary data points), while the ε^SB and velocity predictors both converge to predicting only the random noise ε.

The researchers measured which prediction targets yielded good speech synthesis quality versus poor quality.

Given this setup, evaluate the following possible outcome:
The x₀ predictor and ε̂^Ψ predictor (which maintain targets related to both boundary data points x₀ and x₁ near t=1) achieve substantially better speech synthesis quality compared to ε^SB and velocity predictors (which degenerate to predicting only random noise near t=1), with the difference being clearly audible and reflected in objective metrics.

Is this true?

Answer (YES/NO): NO